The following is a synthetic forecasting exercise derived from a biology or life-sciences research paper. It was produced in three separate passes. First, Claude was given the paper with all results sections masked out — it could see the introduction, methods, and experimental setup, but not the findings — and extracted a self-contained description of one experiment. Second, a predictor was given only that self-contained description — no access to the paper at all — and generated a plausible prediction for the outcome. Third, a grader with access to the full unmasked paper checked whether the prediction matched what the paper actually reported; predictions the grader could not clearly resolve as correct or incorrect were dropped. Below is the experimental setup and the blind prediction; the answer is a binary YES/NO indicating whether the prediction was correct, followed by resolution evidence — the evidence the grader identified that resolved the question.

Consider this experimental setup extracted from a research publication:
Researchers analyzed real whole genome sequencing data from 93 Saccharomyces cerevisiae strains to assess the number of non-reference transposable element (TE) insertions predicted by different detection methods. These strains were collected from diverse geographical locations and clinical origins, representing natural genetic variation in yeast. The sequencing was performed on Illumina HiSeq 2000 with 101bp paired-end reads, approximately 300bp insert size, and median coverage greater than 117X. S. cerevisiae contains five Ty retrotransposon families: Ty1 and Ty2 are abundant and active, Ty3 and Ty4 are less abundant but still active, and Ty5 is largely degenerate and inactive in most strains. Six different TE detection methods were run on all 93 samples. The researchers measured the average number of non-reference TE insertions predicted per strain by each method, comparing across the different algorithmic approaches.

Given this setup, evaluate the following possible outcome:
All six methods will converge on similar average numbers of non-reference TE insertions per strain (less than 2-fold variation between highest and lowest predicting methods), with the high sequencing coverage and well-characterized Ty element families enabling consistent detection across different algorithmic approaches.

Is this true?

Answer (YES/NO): NO